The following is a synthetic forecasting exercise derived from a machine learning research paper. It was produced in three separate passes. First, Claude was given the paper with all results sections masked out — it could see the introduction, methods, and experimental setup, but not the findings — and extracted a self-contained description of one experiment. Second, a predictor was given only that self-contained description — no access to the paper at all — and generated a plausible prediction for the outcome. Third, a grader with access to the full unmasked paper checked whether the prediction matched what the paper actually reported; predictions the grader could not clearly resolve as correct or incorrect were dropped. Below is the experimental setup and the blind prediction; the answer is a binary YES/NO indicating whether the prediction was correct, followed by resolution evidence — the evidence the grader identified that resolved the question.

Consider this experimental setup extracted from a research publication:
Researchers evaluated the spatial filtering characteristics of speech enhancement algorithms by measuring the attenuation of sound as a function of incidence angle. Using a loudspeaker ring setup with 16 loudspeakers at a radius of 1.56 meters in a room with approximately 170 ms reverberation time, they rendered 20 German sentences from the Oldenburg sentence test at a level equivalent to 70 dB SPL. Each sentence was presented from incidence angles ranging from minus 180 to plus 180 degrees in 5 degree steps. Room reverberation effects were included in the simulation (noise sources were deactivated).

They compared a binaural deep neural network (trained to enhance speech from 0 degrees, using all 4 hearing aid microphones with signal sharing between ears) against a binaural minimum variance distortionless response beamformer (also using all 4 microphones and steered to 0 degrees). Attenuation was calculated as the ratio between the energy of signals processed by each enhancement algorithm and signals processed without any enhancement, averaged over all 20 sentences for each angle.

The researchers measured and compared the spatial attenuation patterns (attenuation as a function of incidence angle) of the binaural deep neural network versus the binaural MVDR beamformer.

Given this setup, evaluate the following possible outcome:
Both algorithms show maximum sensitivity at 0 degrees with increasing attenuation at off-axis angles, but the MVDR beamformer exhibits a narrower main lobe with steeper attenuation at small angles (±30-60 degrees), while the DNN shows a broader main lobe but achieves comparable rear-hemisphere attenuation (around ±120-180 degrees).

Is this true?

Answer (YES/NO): NO